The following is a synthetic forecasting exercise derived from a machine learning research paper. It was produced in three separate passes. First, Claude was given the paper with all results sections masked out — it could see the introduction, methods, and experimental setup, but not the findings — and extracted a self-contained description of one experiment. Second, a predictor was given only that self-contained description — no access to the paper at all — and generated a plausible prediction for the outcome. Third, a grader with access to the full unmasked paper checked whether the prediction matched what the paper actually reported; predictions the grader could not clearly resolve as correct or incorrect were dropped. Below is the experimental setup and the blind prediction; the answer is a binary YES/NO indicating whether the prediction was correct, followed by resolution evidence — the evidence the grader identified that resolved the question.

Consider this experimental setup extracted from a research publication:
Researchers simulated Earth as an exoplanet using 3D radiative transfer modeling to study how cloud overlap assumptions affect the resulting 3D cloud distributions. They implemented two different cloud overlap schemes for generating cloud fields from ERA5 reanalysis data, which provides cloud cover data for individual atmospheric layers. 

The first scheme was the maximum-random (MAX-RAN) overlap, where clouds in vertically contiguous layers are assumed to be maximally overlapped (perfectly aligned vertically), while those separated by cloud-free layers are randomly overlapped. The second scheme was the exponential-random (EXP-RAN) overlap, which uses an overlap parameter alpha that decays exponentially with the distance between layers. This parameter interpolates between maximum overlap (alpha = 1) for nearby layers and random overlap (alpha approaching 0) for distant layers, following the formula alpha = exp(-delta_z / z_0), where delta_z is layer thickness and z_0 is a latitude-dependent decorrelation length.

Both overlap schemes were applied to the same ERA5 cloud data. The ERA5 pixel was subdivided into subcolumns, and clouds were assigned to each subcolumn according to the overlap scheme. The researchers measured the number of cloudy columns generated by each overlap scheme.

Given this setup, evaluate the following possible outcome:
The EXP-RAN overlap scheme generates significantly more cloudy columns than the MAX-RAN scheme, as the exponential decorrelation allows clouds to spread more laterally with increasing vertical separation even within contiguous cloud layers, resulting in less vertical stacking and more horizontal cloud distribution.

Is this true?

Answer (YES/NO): NO